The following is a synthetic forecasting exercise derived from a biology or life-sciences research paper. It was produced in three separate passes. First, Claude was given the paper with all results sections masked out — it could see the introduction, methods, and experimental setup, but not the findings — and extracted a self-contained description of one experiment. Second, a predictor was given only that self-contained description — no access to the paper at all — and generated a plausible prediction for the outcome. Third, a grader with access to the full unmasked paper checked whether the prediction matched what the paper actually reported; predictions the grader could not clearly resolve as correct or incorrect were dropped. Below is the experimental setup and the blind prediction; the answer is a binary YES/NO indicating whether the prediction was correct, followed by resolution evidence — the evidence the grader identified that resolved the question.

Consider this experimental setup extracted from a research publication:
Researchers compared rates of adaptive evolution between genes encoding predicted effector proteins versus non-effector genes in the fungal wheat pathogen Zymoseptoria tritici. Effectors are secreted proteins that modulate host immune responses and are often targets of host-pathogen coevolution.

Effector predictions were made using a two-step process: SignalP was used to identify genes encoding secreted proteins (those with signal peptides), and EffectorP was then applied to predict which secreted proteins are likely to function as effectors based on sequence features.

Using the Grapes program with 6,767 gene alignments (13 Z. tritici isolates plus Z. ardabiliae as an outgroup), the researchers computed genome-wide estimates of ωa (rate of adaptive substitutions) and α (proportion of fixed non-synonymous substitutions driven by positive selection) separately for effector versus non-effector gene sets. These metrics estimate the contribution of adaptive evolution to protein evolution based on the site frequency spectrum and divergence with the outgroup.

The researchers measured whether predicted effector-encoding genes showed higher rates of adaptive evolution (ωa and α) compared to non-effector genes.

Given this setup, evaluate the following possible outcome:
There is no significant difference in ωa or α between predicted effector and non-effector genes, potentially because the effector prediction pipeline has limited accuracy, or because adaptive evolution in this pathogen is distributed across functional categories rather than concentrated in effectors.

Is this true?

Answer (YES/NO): NO